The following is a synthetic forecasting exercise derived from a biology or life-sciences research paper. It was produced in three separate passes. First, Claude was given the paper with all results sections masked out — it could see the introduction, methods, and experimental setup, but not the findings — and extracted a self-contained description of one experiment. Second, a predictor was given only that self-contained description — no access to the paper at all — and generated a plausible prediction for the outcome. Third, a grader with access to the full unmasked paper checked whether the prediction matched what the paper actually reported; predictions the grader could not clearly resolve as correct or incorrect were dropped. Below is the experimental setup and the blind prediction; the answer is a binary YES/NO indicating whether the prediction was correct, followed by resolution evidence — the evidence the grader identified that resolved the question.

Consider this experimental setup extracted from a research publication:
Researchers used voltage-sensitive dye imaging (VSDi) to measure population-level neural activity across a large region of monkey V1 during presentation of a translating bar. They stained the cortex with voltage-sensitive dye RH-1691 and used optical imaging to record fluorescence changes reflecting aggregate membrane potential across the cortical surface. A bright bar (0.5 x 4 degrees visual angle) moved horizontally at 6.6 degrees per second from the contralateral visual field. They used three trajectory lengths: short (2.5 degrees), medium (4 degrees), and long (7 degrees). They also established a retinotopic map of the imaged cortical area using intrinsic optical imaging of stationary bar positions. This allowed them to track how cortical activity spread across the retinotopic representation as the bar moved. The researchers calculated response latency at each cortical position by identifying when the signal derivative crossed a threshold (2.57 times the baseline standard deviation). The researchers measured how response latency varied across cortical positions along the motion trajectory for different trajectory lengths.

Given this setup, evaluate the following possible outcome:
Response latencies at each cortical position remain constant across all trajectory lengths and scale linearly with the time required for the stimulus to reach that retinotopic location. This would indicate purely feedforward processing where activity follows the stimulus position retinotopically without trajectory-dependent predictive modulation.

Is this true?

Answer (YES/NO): NO